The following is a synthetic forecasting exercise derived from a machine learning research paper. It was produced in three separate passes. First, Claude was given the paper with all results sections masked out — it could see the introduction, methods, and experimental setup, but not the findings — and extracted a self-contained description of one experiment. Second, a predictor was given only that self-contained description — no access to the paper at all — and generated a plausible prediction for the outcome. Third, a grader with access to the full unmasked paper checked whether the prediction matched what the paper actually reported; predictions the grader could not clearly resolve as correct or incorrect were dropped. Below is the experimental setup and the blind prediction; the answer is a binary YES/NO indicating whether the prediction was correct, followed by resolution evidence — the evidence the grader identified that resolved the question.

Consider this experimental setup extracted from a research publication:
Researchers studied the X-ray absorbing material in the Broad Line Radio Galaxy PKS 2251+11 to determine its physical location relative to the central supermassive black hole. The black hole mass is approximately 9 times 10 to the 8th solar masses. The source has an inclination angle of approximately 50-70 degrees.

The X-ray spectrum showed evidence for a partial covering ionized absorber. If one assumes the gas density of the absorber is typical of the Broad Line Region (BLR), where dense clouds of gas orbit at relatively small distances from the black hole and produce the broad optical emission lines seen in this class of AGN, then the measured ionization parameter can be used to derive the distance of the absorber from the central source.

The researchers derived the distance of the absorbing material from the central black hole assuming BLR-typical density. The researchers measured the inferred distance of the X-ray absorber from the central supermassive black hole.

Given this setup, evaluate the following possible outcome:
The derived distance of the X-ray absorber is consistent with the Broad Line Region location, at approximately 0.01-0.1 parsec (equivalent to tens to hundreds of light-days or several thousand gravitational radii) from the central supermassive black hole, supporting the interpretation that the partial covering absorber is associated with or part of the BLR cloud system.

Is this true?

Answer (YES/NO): YES